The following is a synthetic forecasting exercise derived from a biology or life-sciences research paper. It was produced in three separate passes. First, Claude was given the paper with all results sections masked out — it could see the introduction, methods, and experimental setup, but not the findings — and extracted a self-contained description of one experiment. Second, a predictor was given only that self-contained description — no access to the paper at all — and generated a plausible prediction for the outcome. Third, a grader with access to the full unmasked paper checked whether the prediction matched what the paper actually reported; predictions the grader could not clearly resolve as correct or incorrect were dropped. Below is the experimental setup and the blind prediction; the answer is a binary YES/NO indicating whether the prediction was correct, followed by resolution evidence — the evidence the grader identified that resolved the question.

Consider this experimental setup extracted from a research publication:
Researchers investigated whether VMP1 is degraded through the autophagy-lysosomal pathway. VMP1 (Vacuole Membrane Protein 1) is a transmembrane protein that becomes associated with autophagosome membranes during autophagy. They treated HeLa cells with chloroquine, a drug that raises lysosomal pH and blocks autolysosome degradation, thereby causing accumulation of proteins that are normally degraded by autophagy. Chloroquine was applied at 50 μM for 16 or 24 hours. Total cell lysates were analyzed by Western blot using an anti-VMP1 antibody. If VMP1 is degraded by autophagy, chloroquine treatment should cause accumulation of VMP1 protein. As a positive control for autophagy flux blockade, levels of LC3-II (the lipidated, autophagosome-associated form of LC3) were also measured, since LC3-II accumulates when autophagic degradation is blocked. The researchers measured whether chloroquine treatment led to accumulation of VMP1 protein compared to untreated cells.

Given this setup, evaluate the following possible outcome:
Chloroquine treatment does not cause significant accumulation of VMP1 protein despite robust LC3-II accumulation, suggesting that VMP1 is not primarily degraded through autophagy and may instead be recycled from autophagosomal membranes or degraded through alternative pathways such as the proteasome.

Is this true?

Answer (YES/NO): YES